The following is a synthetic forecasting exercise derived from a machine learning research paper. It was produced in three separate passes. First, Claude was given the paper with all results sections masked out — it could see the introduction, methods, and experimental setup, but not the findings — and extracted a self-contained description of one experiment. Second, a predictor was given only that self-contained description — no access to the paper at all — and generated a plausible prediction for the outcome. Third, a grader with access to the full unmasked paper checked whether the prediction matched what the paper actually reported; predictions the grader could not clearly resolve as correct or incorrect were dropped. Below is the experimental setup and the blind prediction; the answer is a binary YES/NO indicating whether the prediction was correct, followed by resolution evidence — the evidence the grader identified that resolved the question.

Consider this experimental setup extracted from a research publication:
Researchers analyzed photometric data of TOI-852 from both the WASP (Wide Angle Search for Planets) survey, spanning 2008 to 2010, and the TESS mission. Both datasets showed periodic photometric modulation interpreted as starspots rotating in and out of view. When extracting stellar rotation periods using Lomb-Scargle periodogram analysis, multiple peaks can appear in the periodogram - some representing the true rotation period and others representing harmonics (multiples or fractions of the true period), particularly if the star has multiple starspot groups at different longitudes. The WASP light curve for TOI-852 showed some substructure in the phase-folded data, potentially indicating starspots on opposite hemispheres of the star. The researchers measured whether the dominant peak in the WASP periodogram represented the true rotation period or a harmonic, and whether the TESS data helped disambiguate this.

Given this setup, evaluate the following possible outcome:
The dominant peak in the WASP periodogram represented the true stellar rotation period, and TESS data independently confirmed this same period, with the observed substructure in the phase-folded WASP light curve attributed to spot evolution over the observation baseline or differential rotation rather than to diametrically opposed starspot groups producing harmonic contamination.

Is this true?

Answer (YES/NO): NO